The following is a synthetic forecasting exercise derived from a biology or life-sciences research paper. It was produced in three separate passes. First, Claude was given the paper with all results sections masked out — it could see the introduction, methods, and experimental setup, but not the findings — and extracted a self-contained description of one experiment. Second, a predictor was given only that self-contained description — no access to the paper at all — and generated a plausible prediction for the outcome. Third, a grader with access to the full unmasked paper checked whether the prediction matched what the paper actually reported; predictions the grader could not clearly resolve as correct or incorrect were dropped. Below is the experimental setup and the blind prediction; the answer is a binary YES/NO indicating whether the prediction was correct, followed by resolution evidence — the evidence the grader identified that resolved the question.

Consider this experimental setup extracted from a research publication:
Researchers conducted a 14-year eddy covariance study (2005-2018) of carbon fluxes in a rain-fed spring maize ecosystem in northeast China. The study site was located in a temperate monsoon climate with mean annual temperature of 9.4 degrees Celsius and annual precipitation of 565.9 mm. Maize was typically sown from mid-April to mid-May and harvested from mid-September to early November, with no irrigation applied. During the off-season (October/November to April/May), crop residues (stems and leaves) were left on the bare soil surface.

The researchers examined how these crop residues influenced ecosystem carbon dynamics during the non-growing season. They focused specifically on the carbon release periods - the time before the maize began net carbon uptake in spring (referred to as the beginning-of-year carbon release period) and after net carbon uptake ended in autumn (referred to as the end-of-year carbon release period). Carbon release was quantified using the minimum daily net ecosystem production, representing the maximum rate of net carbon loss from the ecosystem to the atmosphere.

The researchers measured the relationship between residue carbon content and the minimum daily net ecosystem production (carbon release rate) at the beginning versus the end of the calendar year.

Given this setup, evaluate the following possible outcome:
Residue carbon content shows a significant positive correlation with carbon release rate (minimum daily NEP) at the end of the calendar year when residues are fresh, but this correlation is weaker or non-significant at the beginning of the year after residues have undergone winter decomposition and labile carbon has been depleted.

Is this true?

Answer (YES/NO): NO